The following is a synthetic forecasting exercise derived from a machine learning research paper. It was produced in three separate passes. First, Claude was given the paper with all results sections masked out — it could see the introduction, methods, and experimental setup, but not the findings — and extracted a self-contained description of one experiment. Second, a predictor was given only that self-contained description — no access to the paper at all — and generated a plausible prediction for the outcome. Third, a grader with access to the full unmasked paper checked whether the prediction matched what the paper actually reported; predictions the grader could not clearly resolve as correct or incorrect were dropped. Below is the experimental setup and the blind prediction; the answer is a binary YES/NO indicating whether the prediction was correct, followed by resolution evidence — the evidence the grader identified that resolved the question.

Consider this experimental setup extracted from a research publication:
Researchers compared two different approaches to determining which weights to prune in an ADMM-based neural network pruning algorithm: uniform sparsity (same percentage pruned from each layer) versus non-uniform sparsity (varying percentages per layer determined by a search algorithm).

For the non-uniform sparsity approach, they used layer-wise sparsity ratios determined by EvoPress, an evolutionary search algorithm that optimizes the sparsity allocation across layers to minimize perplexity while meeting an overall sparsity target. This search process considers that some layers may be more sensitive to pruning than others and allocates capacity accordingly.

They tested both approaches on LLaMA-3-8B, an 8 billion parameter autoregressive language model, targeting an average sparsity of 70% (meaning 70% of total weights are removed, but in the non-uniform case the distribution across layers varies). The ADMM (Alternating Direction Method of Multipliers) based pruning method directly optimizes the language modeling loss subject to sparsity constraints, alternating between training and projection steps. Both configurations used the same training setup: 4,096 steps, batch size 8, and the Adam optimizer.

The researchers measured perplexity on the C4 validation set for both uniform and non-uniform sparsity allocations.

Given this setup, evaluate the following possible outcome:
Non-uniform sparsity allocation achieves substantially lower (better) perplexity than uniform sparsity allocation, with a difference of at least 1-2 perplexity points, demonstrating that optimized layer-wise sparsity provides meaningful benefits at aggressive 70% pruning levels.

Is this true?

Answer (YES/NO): NO